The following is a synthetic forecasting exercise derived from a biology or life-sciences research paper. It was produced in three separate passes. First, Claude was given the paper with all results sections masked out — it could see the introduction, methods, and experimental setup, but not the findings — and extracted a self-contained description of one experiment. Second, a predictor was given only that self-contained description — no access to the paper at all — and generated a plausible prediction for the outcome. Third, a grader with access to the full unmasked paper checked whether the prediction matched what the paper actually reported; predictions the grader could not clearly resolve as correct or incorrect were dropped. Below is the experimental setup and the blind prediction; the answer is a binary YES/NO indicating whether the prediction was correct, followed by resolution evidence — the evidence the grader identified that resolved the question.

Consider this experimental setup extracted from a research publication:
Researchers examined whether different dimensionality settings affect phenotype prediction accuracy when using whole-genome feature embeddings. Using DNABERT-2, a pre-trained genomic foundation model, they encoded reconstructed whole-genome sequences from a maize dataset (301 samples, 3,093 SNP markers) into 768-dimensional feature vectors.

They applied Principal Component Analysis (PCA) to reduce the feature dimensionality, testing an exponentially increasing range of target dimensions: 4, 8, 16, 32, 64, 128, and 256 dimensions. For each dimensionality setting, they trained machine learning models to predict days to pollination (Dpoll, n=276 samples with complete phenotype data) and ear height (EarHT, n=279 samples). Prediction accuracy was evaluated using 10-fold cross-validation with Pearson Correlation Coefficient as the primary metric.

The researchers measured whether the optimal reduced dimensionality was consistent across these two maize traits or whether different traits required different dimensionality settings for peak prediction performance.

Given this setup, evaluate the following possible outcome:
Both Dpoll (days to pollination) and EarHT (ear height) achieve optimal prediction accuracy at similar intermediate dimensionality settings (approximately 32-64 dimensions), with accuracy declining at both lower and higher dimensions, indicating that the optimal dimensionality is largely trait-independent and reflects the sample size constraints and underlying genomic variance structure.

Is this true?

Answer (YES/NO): NO